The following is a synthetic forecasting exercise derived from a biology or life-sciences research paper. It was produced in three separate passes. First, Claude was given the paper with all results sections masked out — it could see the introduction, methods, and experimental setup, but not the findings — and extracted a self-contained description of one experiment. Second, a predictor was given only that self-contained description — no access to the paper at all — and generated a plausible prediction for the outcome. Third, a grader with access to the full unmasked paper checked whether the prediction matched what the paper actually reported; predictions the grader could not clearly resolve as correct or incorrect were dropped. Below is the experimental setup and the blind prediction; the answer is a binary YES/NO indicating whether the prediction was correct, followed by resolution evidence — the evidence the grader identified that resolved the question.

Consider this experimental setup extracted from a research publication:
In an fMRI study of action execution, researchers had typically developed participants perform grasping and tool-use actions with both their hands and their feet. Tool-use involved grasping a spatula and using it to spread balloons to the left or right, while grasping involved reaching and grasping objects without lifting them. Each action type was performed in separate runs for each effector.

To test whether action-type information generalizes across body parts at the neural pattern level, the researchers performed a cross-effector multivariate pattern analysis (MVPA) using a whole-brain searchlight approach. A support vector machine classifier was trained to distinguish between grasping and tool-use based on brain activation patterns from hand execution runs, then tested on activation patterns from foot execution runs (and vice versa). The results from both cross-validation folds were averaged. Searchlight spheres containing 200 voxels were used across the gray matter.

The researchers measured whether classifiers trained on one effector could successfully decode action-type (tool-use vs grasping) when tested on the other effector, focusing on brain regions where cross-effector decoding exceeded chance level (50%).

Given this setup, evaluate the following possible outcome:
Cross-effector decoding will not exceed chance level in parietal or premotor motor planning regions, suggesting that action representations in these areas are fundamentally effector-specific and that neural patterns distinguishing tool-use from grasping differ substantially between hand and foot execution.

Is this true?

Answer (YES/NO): NO